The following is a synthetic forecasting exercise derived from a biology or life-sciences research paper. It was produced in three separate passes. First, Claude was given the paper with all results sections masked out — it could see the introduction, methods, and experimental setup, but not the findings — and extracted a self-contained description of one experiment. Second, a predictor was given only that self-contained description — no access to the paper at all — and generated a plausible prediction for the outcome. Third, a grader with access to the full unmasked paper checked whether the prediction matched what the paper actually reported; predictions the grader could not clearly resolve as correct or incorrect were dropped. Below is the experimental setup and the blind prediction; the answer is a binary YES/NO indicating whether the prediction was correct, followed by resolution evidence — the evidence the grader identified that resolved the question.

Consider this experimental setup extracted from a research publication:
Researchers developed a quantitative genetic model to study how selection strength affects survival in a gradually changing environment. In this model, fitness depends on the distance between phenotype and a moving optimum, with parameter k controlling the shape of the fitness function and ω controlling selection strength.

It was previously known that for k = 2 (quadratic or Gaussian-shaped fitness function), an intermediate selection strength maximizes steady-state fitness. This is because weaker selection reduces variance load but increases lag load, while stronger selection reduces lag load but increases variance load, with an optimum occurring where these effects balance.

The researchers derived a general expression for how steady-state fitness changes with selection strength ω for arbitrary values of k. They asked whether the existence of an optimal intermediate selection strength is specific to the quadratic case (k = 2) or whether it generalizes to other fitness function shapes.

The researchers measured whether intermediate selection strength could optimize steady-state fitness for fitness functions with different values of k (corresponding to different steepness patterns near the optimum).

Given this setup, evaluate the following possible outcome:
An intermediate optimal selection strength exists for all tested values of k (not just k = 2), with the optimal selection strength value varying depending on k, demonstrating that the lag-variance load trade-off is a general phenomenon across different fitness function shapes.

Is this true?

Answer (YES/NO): YES